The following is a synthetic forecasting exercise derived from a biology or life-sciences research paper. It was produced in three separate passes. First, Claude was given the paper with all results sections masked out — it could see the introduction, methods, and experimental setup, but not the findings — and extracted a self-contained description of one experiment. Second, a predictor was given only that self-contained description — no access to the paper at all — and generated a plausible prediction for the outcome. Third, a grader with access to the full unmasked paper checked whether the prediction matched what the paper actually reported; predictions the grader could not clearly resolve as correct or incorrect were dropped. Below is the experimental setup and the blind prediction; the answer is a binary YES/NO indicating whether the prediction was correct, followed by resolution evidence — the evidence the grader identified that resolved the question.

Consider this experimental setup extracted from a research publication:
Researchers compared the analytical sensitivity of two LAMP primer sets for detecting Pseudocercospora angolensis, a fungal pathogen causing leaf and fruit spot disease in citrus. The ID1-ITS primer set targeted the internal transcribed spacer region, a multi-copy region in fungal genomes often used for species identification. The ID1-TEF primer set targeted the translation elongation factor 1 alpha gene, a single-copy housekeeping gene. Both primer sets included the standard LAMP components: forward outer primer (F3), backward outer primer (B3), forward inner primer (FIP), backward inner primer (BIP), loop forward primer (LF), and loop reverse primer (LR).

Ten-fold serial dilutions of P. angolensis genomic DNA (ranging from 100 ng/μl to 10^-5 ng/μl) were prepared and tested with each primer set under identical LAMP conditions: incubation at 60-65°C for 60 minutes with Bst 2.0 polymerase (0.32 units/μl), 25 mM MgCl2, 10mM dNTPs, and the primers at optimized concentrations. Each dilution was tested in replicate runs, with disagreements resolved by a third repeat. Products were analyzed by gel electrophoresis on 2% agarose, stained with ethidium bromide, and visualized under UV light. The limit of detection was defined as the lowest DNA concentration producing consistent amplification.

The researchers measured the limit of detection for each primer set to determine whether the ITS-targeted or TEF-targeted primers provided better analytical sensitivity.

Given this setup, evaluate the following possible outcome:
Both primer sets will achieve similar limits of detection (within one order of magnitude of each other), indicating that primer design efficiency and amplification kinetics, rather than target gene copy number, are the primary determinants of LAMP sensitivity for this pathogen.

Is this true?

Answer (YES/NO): NO